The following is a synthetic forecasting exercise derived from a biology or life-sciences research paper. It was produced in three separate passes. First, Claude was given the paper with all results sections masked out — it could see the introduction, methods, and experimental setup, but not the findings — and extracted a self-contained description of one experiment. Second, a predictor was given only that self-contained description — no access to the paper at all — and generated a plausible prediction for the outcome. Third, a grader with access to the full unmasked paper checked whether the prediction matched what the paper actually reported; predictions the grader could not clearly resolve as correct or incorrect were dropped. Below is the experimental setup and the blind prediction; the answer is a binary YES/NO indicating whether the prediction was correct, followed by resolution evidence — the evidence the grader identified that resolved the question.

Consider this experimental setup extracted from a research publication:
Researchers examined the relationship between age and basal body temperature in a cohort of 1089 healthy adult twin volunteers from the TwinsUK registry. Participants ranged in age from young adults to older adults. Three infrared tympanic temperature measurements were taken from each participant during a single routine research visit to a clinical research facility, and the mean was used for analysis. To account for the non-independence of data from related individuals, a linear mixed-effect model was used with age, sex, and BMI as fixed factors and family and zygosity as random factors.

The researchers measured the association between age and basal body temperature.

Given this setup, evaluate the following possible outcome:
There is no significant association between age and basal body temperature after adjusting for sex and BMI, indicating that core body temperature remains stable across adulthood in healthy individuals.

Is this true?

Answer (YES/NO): NO